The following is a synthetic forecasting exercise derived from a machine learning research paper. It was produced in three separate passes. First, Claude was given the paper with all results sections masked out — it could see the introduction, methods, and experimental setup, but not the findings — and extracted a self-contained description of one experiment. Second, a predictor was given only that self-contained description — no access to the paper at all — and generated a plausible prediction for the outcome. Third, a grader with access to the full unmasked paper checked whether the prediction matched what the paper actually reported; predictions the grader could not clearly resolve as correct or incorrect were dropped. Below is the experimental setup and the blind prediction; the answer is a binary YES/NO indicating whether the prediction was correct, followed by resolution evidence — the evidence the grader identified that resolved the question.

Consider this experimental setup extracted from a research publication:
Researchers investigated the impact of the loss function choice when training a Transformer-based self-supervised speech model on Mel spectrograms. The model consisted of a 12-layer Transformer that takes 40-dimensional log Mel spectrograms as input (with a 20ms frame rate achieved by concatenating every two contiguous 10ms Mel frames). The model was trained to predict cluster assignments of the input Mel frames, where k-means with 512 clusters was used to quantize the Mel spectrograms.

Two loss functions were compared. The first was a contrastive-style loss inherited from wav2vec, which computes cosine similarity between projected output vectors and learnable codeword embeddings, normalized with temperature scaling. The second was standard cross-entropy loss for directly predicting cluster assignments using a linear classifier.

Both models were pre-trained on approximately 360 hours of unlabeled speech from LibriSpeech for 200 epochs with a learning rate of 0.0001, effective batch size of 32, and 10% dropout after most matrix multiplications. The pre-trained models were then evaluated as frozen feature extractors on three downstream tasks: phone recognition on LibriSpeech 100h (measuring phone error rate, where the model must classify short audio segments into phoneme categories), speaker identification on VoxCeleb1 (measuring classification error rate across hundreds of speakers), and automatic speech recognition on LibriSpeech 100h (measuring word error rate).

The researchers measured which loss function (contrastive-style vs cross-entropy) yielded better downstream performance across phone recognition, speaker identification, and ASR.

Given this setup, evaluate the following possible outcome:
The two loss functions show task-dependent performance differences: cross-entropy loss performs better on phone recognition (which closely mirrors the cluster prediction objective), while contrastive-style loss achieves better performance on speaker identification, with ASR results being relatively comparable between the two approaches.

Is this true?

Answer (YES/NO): NO